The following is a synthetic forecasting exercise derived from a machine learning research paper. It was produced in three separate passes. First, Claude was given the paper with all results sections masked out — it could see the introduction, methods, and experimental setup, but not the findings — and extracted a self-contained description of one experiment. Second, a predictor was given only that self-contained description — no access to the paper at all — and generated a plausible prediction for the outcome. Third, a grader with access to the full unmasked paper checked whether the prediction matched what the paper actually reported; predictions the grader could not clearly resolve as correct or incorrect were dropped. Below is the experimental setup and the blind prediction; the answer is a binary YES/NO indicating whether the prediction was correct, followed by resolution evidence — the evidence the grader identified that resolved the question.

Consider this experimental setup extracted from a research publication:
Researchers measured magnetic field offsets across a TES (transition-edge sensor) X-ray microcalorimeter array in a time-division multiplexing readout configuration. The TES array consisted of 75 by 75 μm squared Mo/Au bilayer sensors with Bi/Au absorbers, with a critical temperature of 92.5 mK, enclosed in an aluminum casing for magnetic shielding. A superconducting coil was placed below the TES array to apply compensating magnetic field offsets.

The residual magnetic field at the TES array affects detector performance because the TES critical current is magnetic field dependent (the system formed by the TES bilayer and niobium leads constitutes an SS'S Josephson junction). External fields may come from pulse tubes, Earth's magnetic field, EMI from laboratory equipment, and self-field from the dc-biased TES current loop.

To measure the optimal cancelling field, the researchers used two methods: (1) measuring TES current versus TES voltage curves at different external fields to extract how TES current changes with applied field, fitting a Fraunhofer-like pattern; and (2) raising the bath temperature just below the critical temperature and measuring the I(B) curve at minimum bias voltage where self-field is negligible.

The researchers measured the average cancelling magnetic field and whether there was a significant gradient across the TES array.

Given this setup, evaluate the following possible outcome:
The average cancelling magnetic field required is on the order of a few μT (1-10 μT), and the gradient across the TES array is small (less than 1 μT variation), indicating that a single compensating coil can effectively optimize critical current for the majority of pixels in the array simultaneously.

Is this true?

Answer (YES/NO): NO